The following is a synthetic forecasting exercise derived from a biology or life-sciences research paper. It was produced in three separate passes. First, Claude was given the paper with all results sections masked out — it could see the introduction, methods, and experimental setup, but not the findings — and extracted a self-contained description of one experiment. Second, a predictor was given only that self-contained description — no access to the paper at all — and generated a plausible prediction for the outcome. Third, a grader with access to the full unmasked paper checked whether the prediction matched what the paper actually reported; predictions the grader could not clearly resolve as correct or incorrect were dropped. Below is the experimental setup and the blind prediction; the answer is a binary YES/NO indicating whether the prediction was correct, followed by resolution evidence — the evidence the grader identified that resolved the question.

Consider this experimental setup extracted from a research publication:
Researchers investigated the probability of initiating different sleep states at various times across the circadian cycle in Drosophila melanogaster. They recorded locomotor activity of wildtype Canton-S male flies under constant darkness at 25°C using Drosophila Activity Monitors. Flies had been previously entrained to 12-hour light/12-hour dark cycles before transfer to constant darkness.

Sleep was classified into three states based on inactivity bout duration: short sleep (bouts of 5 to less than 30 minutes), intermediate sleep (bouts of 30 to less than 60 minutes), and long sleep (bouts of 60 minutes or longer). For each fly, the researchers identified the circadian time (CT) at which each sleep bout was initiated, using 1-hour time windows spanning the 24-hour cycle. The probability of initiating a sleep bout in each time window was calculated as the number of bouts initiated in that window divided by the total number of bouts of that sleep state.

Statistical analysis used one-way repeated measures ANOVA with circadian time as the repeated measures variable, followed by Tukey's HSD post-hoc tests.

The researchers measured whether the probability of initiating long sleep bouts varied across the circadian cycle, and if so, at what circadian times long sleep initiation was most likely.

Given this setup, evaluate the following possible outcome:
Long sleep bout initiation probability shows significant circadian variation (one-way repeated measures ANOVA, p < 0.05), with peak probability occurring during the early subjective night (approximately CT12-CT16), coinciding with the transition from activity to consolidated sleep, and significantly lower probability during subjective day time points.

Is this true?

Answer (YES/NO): YES